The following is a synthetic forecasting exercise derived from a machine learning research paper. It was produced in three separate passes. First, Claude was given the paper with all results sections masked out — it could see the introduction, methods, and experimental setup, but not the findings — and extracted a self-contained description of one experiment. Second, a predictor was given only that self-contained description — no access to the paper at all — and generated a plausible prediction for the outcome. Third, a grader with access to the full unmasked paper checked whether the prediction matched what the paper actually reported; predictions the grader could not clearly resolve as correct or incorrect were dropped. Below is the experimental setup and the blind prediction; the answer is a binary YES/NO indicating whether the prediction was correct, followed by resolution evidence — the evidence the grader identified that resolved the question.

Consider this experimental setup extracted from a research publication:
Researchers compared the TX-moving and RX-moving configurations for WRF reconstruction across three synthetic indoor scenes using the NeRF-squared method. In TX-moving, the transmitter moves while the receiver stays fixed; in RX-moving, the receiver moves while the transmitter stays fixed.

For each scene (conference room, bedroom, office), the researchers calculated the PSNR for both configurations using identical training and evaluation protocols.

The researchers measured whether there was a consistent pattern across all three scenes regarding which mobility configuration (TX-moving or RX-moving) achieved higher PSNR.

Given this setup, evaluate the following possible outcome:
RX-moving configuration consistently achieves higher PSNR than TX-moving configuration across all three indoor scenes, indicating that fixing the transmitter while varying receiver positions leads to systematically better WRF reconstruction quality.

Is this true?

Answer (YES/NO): NO